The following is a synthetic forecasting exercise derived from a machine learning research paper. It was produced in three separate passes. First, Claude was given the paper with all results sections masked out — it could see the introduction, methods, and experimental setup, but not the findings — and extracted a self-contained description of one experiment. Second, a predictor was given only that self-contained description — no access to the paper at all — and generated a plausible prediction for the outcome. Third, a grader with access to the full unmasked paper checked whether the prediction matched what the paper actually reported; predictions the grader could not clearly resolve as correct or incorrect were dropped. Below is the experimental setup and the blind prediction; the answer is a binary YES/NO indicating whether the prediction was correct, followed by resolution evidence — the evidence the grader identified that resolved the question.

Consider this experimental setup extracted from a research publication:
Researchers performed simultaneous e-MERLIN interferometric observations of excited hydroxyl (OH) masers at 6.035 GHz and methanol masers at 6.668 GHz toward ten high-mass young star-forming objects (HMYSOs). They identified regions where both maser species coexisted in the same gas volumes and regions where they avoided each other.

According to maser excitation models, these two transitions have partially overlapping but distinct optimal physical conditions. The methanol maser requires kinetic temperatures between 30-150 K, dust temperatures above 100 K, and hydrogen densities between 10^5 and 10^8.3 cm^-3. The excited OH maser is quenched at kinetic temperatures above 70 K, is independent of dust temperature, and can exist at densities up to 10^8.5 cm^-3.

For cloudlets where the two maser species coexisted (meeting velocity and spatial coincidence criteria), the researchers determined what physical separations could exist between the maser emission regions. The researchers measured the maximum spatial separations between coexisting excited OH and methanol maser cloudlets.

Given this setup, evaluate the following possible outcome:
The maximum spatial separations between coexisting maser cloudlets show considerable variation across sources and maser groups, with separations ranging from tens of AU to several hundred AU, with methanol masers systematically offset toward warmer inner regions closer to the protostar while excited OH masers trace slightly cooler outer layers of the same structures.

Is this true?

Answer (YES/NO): NO